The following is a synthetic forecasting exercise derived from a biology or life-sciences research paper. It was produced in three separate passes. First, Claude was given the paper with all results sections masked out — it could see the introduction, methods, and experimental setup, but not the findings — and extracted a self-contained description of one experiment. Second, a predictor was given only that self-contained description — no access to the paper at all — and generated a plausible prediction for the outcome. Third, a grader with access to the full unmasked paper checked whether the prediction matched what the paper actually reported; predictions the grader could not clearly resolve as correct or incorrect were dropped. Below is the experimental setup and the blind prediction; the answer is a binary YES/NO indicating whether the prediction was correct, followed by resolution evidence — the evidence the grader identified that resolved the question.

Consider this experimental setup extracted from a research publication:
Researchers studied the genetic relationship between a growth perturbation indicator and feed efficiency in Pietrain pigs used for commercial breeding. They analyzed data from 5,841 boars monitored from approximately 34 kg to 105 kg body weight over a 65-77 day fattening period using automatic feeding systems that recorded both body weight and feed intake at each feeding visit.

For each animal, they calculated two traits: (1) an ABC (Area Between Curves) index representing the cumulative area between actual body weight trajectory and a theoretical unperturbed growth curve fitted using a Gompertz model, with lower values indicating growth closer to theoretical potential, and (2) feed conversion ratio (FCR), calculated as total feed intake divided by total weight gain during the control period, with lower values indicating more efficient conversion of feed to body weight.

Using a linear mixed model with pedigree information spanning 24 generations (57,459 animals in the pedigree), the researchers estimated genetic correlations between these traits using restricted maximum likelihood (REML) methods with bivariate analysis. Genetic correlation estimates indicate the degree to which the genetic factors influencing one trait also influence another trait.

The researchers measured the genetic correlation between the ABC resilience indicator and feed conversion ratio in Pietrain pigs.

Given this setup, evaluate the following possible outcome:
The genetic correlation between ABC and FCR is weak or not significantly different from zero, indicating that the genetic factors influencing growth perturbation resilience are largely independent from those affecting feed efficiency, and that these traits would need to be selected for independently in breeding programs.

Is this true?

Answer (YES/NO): NO